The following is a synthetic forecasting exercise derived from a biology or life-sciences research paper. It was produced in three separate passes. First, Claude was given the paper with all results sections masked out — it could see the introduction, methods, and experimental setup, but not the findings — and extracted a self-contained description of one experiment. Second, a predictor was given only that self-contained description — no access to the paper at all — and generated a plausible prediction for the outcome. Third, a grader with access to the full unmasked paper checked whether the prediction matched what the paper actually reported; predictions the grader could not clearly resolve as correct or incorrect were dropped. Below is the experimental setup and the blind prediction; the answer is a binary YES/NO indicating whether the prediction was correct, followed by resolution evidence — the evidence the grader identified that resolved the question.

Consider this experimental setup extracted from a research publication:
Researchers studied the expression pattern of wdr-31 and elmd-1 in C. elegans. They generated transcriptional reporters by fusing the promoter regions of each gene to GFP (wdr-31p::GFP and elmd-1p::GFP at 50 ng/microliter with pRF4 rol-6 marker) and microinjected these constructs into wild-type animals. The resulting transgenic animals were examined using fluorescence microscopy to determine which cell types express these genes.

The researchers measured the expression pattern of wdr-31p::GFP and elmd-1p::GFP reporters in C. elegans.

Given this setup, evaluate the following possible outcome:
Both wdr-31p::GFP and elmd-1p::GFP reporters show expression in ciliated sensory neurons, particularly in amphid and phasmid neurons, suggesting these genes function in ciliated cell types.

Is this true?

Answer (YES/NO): YES